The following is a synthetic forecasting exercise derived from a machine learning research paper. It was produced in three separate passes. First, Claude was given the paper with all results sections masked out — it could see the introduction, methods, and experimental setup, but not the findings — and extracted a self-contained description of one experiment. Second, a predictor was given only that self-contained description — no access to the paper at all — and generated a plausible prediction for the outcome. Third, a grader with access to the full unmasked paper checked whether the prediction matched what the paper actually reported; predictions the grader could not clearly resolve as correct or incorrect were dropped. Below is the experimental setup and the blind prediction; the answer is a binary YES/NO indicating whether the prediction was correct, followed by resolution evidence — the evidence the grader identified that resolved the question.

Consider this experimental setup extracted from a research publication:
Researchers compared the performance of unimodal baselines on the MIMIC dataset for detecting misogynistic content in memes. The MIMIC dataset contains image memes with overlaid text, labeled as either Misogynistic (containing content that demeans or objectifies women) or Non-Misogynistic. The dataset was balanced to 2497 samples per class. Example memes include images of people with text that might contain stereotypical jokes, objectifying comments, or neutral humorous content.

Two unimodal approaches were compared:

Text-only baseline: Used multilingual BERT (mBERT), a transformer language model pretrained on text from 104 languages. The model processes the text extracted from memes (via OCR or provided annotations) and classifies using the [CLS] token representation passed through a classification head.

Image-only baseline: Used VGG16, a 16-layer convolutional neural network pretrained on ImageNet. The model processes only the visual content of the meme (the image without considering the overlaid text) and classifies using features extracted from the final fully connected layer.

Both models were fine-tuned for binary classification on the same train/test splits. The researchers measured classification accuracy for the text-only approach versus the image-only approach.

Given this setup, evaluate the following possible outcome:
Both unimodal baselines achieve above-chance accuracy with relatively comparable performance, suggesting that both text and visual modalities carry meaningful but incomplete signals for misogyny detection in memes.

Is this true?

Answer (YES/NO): NO